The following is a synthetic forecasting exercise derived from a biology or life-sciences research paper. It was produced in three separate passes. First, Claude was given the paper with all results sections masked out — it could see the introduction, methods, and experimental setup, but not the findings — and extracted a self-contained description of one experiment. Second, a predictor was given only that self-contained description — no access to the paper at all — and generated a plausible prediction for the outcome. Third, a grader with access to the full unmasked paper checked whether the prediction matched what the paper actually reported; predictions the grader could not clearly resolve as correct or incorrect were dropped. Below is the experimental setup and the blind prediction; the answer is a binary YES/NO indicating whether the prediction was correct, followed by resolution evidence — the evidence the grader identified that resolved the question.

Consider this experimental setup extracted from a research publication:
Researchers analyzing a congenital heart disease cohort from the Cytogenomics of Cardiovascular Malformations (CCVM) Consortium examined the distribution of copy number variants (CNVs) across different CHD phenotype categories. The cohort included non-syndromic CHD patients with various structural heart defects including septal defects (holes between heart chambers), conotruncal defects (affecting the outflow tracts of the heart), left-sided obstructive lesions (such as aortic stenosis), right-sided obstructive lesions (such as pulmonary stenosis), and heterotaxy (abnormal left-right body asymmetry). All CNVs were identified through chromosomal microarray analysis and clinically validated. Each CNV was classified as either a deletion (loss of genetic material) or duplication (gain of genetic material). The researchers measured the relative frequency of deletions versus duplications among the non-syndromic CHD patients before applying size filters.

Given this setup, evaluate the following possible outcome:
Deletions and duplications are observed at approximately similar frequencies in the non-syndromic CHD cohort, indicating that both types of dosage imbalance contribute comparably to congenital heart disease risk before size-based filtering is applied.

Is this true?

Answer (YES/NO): NO